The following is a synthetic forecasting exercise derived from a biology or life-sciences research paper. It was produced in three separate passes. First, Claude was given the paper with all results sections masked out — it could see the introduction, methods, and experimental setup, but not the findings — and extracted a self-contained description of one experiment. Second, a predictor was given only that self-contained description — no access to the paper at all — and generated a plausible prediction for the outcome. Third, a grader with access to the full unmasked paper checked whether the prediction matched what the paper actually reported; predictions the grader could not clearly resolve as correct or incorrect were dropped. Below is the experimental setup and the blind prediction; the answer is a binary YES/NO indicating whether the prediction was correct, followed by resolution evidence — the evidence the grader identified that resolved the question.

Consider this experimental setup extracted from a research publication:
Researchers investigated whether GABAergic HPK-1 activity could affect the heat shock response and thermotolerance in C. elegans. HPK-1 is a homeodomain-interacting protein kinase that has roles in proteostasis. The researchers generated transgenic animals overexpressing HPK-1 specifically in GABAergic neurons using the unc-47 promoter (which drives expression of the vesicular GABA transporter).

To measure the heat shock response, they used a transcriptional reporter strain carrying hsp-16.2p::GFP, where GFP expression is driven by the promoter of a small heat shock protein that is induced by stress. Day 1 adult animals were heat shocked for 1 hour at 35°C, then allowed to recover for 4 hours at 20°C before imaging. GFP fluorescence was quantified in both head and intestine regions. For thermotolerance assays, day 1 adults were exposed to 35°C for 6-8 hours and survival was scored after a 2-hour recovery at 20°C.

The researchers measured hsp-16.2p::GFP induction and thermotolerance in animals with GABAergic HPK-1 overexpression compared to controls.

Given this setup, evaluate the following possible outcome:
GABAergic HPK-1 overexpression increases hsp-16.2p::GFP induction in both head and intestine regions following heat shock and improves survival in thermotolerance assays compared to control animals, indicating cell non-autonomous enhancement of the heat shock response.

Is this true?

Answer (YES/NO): NO